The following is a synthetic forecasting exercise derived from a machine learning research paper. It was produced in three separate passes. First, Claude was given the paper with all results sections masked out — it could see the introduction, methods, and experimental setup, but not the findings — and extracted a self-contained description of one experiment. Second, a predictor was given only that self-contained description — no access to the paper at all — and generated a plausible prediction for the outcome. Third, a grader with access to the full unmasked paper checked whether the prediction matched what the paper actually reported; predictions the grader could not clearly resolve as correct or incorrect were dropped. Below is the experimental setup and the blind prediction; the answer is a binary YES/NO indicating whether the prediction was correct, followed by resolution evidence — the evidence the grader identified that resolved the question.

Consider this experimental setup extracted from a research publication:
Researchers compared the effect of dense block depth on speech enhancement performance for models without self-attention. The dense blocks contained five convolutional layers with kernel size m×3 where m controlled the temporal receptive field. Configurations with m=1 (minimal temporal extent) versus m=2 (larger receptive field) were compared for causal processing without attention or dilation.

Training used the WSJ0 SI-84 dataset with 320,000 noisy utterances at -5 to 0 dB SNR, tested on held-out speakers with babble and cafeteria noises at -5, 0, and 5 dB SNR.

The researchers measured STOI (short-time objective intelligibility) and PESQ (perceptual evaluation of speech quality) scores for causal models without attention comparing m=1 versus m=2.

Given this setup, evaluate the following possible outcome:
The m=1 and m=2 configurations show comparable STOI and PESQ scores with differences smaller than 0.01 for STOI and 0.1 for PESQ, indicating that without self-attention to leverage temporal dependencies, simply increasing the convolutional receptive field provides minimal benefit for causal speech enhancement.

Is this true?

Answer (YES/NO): NO